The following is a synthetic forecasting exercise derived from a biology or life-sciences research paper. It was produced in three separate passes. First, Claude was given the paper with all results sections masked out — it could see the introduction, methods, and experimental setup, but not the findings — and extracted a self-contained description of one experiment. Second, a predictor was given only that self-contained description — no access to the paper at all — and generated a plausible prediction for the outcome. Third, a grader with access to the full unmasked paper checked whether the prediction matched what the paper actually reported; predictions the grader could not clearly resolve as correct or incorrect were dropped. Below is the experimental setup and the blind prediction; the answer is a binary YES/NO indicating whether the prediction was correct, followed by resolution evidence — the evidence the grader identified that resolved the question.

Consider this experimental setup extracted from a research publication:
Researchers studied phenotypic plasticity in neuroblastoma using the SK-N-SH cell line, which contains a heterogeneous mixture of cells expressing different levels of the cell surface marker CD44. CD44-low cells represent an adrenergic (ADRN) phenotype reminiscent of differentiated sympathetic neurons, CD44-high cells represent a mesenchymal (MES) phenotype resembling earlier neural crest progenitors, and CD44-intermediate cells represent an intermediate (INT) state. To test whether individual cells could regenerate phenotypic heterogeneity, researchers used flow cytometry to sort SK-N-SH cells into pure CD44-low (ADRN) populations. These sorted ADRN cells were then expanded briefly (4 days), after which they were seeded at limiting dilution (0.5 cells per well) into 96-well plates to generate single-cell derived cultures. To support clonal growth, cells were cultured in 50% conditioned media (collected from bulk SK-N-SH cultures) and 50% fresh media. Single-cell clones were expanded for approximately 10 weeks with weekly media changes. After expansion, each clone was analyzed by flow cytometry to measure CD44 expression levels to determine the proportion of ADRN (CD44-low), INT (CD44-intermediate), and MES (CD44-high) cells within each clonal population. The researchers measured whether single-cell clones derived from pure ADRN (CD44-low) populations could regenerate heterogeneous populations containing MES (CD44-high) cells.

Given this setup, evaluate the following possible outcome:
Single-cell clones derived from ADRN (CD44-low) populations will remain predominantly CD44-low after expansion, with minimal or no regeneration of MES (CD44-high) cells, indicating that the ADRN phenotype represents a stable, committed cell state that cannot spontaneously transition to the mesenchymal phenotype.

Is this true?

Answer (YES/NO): NO